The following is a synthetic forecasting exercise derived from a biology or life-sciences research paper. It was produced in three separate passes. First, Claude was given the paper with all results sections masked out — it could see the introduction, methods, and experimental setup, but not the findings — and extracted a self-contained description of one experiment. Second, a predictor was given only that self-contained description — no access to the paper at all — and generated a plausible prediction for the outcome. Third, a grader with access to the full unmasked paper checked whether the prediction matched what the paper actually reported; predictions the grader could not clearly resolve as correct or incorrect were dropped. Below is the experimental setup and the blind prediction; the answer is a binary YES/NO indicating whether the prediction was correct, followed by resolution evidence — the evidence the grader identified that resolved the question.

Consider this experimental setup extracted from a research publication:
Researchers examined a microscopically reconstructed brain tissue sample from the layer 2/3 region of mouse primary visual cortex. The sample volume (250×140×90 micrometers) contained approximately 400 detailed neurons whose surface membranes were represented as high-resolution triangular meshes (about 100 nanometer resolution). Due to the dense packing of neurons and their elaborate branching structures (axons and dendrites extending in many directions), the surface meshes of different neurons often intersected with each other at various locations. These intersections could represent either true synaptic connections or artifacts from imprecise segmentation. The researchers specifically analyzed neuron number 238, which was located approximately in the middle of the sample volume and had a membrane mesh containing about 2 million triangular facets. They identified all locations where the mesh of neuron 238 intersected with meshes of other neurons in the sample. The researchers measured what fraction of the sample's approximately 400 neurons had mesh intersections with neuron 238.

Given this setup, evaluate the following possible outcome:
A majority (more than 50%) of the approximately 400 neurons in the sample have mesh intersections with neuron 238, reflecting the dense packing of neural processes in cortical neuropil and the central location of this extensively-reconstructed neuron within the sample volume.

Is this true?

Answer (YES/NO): YES